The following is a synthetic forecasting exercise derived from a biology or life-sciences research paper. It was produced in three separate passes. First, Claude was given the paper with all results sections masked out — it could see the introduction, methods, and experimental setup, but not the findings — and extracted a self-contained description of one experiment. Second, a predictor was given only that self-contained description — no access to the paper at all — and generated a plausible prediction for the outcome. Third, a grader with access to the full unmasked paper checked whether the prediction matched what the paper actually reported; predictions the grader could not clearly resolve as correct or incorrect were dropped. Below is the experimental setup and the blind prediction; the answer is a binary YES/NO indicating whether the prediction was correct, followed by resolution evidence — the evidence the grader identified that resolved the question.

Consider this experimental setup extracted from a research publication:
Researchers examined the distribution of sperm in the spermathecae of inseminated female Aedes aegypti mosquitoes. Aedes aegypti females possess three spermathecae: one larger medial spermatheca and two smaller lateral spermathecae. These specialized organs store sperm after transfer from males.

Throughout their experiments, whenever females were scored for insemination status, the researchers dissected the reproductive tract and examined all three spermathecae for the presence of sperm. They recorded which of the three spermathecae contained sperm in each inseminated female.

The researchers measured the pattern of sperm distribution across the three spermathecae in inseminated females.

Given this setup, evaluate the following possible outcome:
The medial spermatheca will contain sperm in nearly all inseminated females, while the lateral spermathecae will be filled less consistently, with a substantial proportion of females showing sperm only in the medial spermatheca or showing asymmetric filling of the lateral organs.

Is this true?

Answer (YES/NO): NO